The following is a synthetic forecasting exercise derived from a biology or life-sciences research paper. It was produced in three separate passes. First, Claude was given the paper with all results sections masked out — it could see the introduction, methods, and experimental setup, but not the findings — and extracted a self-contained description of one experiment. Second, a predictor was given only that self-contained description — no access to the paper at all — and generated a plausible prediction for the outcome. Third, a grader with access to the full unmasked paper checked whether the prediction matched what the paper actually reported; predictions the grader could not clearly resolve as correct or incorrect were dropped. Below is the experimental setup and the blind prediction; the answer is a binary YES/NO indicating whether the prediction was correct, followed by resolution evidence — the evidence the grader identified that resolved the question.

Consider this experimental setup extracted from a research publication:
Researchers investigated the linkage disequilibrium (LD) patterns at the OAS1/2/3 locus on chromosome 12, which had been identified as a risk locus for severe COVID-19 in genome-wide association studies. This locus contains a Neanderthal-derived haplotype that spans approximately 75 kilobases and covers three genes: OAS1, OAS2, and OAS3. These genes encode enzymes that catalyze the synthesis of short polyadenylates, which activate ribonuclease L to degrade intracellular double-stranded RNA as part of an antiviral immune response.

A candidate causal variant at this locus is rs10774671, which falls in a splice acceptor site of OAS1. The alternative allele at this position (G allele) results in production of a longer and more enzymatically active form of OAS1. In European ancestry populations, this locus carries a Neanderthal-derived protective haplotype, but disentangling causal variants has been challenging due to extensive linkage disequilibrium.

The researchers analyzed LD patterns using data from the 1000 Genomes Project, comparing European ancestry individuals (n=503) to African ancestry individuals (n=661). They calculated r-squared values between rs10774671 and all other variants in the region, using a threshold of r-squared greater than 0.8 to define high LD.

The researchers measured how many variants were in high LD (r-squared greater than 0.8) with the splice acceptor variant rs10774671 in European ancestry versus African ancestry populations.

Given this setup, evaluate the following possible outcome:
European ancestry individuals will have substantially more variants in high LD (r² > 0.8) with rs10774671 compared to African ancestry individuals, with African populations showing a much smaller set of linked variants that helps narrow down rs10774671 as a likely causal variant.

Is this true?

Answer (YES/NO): YES